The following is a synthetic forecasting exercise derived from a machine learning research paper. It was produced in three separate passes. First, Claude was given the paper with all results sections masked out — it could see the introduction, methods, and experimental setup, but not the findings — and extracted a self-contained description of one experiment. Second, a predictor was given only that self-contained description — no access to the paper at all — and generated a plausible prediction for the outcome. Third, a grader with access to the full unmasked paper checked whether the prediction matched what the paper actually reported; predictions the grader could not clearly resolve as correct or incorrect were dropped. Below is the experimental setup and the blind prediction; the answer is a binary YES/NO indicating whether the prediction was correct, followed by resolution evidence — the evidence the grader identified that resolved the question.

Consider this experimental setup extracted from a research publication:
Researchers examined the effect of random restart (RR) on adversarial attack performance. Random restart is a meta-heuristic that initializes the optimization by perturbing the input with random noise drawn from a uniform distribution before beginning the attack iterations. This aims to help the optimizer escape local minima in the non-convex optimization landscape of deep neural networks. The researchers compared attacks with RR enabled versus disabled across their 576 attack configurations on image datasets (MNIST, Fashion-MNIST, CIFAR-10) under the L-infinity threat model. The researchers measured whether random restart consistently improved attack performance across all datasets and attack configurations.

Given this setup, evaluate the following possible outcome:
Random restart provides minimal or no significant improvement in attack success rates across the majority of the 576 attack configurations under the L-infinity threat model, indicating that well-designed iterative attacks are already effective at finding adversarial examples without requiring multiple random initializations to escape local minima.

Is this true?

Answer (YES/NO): NO